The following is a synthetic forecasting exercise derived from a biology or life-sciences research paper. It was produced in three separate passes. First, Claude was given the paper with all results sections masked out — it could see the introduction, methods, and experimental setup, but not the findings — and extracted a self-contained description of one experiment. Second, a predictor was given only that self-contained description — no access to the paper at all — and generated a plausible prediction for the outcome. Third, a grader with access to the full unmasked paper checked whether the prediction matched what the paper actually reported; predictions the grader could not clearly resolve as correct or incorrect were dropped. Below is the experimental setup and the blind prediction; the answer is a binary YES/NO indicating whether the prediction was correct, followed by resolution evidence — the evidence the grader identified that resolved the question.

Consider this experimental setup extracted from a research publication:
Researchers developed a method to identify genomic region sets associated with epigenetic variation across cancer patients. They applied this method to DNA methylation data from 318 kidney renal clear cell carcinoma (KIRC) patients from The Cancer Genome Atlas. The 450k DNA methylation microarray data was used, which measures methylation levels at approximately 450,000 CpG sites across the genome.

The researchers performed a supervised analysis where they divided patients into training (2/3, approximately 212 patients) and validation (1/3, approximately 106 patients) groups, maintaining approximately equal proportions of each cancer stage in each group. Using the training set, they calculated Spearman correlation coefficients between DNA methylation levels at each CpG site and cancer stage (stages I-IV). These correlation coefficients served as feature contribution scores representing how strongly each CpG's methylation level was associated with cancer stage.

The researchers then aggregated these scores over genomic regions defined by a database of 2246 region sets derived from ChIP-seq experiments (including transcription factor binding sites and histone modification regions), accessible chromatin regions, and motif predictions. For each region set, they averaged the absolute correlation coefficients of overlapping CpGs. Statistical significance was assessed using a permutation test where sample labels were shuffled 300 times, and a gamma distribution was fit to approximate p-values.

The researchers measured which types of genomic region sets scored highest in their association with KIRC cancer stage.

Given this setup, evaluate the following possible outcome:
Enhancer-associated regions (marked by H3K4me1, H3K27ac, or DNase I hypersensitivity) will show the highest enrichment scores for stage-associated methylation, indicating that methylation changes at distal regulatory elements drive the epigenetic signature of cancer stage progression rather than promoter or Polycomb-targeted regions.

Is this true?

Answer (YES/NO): NO